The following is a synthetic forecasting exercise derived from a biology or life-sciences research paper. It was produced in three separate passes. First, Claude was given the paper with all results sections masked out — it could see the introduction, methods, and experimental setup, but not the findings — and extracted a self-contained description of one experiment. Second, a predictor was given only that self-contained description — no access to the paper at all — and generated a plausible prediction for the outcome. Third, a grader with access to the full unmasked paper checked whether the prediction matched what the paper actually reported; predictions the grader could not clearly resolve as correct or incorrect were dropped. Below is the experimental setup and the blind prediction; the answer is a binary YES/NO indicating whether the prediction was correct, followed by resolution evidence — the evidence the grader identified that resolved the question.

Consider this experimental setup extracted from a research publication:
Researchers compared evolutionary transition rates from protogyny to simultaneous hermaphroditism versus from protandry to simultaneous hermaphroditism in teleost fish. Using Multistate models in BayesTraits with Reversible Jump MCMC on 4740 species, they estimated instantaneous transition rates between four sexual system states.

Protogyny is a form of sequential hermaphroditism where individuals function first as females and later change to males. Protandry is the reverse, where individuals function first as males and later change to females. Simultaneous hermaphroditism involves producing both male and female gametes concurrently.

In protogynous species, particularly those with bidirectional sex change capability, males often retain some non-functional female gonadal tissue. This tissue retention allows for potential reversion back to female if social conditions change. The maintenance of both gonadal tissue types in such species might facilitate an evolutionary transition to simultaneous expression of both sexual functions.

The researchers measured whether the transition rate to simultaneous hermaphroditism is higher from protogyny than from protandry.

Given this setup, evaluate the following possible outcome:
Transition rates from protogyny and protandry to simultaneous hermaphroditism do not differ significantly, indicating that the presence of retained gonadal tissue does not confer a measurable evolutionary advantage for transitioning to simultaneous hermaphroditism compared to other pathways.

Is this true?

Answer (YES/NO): NO